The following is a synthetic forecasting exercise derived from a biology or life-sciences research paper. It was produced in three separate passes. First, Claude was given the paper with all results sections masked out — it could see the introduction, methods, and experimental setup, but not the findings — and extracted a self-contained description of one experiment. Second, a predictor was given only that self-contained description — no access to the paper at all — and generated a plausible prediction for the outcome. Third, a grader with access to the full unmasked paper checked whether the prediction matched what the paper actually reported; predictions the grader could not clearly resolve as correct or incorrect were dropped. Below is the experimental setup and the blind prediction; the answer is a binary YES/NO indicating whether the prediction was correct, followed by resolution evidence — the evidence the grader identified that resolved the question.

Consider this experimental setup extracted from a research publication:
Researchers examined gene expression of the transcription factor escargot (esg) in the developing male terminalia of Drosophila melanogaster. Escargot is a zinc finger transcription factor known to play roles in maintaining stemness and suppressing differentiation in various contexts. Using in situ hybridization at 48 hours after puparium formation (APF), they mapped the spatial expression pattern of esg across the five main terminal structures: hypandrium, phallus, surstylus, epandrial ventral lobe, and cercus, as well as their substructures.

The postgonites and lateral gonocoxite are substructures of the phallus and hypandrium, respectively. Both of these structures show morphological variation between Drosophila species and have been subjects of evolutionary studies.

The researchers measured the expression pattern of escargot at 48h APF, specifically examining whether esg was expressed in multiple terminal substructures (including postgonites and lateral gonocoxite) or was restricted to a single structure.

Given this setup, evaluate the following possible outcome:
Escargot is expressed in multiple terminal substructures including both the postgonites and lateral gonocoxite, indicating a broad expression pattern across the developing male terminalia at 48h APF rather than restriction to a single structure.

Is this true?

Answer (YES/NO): YES